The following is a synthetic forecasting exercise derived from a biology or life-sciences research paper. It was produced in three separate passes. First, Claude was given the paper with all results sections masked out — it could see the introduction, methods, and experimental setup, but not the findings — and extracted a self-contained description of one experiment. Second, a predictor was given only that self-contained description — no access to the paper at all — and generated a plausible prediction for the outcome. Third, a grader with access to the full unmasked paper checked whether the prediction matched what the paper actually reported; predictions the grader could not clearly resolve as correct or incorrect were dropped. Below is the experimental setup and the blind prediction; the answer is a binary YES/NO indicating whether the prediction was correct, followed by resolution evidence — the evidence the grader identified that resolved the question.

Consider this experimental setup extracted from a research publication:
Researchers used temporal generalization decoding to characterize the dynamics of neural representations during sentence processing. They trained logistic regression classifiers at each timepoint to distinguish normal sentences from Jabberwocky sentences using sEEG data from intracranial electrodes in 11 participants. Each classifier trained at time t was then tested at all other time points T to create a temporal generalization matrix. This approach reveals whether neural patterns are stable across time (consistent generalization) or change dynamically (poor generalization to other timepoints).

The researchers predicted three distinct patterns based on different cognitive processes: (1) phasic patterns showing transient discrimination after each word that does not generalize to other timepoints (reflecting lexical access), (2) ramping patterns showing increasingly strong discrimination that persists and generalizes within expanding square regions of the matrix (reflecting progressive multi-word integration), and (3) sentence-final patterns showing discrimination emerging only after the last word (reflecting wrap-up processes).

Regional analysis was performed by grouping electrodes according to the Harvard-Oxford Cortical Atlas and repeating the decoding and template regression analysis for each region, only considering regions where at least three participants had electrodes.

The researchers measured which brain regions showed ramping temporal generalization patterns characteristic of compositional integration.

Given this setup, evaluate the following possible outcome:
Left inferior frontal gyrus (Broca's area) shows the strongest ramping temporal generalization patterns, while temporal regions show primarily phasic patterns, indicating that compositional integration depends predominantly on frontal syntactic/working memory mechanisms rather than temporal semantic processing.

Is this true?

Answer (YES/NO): NO